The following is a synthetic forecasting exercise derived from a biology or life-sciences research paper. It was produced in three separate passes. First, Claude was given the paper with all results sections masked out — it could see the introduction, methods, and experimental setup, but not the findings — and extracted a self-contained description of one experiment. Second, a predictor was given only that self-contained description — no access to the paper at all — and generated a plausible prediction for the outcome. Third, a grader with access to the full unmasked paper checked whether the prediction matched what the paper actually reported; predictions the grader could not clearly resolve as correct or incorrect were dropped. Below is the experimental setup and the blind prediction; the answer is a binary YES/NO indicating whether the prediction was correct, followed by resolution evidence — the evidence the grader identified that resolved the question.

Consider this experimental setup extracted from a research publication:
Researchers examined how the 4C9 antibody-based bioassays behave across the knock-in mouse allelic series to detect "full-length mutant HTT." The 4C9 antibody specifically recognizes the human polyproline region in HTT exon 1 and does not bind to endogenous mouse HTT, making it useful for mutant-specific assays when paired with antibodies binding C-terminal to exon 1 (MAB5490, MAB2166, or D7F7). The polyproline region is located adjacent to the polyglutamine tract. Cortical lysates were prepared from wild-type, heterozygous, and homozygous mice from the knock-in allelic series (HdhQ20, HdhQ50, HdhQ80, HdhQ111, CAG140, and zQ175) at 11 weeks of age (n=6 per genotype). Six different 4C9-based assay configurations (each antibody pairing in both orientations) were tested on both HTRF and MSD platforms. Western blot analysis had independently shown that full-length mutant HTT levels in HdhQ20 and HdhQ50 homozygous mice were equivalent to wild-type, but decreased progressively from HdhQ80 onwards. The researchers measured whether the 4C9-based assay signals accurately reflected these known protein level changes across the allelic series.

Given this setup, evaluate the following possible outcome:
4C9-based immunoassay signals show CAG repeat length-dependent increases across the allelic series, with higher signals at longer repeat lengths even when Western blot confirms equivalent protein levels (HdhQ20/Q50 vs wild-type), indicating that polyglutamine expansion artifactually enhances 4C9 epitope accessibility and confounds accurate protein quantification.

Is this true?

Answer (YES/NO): NO